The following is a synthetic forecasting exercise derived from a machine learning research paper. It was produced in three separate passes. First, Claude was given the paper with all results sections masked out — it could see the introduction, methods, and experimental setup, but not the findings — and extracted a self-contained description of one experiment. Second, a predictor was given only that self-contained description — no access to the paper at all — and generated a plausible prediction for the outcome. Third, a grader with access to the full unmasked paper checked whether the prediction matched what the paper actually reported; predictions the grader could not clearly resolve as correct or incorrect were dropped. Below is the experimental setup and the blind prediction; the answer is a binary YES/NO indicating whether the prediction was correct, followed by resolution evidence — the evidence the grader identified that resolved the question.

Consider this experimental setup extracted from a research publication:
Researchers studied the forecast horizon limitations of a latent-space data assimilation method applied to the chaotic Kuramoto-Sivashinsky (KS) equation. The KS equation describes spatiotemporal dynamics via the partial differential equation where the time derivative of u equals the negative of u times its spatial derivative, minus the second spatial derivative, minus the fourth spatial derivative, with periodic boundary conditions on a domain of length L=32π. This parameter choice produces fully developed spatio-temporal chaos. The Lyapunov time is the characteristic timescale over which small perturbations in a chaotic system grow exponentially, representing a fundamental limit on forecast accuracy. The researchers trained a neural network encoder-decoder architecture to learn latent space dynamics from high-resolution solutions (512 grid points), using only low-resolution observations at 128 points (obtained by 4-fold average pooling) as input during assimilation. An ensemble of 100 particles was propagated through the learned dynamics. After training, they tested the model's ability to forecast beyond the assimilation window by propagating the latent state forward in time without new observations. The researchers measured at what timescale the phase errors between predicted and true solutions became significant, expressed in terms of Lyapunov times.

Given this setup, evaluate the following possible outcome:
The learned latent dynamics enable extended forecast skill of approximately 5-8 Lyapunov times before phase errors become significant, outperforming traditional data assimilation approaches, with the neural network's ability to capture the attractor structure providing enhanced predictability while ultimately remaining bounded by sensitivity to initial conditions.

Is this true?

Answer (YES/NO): NO